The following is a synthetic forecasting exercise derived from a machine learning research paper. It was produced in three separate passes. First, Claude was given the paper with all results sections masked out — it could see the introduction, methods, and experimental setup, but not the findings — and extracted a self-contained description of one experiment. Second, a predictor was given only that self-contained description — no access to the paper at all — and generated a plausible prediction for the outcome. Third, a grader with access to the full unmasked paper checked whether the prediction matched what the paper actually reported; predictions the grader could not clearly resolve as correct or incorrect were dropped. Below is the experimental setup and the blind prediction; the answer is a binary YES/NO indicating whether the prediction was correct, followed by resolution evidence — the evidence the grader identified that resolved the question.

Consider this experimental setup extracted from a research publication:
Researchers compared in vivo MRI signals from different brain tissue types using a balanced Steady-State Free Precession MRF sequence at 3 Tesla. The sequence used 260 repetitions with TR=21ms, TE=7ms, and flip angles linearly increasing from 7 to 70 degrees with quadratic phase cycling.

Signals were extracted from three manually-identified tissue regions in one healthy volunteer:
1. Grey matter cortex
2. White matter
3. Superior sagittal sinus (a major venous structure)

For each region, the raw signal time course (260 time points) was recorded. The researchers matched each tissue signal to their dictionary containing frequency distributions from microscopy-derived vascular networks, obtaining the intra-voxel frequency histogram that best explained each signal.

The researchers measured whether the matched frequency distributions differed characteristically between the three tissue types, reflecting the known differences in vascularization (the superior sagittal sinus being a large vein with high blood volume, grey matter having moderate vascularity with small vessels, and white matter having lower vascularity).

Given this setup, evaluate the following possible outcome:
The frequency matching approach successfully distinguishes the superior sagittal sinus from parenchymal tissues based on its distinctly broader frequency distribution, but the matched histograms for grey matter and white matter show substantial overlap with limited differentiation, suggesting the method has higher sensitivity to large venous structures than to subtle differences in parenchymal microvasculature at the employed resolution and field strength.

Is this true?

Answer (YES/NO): NO